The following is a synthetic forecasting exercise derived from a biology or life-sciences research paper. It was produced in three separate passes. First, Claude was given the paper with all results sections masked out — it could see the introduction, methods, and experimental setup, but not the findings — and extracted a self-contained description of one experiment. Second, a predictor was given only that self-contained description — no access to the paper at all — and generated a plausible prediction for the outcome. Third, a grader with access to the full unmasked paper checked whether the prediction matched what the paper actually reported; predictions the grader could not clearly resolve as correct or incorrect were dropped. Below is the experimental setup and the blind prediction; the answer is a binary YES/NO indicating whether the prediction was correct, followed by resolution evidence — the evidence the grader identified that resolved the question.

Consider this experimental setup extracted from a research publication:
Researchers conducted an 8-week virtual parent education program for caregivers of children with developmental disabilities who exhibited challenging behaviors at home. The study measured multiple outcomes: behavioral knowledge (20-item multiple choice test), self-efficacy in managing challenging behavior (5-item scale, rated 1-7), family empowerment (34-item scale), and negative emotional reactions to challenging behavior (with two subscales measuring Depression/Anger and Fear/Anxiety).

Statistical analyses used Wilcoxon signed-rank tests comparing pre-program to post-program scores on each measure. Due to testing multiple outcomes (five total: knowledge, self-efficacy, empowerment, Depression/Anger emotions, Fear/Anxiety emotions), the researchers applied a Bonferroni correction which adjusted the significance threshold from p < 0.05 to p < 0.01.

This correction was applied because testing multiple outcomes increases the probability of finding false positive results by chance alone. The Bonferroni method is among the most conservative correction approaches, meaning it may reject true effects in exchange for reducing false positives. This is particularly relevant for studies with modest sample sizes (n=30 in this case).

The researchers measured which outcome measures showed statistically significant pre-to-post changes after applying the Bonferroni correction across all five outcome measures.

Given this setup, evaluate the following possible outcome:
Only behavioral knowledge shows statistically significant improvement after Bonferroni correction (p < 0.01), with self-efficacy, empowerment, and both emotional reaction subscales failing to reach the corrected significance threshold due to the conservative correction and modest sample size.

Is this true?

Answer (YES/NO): NO